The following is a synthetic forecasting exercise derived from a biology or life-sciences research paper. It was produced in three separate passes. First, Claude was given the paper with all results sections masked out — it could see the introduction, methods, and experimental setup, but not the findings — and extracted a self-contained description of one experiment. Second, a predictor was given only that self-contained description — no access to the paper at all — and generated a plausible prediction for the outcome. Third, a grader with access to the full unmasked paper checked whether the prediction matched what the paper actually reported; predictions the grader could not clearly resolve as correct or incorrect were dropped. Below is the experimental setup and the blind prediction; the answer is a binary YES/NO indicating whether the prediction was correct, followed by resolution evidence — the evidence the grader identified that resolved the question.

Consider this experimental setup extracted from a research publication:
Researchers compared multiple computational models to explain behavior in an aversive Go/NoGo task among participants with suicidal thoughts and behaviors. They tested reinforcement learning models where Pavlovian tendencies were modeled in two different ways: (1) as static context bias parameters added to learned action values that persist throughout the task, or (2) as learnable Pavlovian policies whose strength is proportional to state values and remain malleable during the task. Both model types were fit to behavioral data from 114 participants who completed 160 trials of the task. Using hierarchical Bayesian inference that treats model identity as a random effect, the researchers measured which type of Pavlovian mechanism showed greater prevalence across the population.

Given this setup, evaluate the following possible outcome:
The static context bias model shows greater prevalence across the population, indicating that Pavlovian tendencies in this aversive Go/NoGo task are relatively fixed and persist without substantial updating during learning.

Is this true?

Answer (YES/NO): YES